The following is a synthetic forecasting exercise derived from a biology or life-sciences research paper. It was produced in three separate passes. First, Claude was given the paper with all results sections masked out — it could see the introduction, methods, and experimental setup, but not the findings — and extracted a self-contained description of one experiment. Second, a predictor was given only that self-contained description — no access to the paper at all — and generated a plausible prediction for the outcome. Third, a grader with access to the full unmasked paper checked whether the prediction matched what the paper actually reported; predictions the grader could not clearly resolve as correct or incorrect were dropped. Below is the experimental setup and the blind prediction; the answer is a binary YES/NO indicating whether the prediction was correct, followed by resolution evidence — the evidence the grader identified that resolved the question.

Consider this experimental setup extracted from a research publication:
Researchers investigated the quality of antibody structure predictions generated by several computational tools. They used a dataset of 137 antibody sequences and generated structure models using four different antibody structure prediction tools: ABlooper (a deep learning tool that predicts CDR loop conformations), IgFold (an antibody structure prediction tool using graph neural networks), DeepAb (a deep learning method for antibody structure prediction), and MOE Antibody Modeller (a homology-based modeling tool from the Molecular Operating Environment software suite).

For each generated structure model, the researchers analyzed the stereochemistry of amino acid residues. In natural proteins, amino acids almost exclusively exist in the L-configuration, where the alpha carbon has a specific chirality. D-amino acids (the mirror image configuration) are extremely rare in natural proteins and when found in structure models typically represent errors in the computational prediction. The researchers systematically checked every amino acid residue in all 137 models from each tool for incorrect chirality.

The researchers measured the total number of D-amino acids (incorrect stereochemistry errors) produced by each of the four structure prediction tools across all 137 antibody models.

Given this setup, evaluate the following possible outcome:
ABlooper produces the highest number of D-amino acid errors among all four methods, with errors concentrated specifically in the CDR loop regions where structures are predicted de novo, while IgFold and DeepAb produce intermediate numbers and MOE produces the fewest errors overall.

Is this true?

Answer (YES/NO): NO